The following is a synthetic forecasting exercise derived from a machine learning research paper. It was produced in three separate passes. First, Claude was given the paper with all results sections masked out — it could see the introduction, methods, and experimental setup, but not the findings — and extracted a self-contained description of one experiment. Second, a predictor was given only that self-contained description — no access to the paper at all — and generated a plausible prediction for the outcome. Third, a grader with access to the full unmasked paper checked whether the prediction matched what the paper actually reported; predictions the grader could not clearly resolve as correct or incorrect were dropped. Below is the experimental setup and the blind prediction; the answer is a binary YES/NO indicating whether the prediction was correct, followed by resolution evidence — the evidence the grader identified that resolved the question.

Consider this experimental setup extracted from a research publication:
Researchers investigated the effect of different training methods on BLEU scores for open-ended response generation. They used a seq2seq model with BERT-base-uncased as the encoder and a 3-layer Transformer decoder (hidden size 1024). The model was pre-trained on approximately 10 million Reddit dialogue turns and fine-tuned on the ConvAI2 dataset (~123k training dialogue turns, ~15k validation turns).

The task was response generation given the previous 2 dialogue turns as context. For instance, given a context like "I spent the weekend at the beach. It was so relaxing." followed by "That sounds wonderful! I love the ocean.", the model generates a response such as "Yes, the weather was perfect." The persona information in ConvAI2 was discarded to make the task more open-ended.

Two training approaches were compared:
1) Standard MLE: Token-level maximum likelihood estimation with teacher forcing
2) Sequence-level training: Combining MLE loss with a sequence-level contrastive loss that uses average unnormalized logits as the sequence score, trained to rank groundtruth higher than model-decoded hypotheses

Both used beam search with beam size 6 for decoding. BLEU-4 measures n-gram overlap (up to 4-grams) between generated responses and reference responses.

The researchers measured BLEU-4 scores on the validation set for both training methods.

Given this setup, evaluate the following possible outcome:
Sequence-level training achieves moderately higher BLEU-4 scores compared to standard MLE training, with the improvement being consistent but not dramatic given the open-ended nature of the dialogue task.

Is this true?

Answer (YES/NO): NO